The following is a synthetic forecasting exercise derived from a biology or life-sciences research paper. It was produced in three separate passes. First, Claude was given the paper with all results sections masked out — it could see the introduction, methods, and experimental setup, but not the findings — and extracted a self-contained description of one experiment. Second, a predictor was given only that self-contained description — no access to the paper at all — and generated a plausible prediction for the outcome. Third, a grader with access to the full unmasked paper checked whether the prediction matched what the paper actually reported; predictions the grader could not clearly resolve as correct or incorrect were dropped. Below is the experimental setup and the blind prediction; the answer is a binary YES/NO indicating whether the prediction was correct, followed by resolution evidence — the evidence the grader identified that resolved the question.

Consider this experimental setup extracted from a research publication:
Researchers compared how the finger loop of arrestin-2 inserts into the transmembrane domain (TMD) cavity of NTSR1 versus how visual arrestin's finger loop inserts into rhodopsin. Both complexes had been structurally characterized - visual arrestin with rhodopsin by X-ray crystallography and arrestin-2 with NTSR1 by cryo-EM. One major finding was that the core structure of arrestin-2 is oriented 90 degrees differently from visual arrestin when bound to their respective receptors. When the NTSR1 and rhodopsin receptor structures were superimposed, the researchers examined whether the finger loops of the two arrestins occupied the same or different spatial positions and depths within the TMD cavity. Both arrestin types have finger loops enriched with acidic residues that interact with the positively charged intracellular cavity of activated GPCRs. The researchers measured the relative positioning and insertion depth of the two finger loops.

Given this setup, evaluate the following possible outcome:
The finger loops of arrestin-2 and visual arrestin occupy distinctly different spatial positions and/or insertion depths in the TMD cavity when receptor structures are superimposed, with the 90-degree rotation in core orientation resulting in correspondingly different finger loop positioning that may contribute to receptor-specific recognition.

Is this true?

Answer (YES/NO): NO